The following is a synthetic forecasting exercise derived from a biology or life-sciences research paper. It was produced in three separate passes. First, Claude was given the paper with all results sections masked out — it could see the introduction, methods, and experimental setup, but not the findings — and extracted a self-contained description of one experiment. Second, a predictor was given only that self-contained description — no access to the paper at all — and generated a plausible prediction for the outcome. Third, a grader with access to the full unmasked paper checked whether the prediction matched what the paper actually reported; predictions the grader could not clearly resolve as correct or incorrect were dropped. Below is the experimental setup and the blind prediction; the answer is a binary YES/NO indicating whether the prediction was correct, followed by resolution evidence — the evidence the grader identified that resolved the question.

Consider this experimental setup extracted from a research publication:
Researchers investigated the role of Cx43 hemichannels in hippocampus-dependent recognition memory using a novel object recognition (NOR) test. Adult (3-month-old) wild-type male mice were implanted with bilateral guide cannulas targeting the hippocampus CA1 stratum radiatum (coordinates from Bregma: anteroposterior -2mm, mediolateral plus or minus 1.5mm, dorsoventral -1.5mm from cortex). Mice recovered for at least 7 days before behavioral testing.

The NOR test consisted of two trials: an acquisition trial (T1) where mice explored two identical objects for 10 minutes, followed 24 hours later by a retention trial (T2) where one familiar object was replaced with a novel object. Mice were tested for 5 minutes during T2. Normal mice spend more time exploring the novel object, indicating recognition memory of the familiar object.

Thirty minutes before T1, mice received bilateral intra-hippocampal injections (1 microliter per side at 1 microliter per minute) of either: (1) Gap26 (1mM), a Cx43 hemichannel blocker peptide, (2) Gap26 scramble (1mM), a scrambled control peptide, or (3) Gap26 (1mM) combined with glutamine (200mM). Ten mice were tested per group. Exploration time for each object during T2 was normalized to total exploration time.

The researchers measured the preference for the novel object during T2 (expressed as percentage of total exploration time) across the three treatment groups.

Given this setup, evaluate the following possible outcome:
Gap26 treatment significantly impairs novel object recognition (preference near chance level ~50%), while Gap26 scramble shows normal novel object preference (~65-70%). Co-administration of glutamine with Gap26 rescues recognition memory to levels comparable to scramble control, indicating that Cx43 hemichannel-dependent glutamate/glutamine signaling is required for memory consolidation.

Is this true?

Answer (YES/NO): YES